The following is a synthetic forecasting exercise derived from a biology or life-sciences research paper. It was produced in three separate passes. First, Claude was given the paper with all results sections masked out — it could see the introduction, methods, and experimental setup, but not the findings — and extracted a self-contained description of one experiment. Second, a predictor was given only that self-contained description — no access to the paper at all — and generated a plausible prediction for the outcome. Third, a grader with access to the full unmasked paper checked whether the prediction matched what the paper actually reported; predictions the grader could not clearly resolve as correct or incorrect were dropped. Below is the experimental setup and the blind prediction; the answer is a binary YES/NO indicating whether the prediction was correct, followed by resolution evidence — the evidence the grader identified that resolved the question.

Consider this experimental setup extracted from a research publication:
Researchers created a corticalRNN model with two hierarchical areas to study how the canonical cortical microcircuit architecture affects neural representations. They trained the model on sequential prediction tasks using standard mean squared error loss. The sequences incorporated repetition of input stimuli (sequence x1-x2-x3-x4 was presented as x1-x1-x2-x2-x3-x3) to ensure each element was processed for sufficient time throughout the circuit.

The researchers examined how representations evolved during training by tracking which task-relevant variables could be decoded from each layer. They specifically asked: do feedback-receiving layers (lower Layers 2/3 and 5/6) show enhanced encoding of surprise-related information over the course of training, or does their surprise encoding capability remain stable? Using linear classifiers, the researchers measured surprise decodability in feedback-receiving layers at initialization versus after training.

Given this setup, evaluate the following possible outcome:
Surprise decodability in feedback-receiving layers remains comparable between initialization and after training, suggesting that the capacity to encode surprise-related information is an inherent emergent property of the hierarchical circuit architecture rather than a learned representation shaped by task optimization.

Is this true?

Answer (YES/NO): YES